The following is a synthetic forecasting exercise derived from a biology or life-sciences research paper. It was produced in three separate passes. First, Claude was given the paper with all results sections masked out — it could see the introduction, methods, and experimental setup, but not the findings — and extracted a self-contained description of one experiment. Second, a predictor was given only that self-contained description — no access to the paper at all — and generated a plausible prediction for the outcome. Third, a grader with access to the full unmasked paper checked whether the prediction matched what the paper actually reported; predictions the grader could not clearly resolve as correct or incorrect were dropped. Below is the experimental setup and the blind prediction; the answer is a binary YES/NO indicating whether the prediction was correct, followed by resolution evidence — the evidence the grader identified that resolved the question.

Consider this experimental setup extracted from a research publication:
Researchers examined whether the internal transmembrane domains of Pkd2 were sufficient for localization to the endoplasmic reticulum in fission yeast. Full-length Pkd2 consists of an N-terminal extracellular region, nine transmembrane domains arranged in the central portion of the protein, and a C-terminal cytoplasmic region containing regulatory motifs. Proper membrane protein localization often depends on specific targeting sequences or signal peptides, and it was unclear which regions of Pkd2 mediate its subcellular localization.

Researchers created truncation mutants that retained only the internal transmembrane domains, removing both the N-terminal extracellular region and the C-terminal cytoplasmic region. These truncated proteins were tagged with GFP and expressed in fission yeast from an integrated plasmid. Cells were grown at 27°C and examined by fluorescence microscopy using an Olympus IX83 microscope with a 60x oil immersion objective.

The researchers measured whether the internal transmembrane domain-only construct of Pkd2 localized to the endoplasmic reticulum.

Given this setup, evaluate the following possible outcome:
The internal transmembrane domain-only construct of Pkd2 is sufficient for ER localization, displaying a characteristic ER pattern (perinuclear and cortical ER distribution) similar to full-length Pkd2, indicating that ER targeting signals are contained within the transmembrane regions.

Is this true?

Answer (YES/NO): YES